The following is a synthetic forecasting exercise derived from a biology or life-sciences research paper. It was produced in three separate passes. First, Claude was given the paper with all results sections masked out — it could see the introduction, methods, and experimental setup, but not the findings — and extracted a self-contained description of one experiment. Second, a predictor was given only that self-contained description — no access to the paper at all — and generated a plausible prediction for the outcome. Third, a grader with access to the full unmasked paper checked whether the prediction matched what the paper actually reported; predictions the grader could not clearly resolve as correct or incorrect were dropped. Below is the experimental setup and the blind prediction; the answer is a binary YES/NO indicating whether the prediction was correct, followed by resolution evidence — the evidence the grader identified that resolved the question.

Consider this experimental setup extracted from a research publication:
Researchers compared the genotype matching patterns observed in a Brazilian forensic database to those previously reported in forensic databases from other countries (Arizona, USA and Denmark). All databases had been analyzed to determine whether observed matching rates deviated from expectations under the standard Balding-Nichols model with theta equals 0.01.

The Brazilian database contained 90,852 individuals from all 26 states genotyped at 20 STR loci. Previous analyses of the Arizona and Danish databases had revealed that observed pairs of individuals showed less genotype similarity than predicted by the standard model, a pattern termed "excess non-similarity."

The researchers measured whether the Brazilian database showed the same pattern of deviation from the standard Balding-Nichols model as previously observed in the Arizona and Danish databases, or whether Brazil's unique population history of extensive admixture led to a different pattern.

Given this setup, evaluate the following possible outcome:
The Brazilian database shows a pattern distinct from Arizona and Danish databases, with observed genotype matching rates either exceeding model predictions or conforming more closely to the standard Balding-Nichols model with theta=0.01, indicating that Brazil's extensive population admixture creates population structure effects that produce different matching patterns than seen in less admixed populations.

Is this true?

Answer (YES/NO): NO